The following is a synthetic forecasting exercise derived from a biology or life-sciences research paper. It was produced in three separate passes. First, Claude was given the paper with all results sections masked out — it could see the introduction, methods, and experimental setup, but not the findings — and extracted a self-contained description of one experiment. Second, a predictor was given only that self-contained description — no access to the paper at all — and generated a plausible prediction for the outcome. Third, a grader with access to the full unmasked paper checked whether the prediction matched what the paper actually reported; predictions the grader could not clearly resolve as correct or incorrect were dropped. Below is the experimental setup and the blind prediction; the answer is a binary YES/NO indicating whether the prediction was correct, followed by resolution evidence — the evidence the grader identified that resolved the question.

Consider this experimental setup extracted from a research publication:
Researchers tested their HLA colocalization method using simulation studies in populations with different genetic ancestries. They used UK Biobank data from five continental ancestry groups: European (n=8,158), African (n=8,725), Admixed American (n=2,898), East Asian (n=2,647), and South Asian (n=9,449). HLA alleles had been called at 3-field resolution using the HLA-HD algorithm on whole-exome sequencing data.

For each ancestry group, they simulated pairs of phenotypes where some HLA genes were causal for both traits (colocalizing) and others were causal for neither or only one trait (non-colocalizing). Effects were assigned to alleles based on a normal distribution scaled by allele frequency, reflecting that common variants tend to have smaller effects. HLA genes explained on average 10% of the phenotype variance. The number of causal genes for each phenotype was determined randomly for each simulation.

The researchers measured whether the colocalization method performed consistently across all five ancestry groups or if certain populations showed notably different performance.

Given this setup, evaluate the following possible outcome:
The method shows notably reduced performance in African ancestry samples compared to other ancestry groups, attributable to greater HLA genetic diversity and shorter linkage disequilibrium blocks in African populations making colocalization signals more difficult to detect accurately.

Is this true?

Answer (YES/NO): NO